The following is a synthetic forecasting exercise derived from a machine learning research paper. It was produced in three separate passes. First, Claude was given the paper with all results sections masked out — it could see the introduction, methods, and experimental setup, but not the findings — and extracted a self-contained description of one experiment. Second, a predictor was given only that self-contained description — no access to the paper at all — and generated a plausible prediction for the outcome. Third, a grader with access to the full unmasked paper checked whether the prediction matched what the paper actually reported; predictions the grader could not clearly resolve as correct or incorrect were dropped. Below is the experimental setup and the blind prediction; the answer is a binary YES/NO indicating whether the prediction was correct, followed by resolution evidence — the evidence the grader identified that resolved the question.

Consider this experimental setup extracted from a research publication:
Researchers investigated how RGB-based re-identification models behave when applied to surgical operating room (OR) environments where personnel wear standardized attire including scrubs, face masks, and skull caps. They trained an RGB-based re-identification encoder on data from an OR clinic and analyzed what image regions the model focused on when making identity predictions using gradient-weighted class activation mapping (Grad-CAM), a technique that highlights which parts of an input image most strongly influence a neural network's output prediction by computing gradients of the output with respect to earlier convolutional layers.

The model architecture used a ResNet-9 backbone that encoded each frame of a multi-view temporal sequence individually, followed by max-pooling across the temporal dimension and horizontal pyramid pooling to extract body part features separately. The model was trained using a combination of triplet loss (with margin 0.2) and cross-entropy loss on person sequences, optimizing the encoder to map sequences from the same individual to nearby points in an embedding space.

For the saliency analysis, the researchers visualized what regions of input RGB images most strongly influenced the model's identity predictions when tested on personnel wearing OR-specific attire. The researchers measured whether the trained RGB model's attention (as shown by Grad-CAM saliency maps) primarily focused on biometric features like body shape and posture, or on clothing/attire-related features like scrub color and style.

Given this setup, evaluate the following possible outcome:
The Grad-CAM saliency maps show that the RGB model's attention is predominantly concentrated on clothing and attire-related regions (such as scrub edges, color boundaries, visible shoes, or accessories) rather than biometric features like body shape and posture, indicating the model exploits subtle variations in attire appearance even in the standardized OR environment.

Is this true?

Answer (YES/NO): NO